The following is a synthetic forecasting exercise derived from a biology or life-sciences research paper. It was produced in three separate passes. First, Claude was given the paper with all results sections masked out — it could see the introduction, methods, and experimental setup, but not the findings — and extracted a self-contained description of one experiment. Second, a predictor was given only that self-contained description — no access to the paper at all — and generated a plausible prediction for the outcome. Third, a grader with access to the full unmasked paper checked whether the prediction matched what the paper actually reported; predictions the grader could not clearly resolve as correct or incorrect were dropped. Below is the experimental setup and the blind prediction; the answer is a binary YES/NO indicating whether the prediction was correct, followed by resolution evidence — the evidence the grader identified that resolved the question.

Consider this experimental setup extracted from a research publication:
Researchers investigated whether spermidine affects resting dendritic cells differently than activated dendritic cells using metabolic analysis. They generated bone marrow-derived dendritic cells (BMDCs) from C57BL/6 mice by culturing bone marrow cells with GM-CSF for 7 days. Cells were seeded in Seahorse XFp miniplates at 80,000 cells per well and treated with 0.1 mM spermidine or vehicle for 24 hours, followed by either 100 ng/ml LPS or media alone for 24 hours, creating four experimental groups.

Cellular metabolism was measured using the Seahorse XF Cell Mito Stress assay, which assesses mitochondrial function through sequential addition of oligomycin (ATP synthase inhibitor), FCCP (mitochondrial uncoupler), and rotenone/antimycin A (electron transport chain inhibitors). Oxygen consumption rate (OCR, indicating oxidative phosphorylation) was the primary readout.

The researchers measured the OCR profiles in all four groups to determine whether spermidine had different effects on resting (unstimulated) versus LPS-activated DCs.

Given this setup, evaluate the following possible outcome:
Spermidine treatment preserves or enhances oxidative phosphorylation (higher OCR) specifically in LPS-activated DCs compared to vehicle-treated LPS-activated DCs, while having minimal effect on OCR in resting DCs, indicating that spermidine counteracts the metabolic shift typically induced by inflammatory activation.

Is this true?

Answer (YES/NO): YES